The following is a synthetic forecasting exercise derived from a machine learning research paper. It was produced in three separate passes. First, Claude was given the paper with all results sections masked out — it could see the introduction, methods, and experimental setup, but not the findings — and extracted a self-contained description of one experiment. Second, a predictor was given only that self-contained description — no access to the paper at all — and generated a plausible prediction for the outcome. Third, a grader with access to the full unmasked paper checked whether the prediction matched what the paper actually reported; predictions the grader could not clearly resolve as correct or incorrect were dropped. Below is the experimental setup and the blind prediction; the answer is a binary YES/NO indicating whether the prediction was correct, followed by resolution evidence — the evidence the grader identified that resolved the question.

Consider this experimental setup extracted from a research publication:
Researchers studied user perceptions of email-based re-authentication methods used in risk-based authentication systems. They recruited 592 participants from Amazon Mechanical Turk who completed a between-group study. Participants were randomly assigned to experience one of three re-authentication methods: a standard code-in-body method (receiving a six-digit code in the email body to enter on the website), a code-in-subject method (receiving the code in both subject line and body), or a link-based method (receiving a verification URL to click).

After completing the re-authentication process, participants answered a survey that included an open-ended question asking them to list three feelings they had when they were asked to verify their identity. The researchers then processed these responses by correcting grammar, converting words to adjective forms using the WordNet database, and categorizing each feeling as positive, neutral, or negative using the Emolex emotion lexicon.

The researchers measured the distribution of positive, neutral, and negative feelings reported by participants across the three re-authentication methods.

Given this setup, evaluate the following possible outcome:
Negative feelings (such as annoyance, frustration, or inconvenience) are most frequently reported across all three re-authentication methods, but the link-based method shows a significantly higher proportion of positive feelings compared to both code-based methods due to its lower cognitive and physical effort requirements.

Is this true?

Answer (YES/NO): NO